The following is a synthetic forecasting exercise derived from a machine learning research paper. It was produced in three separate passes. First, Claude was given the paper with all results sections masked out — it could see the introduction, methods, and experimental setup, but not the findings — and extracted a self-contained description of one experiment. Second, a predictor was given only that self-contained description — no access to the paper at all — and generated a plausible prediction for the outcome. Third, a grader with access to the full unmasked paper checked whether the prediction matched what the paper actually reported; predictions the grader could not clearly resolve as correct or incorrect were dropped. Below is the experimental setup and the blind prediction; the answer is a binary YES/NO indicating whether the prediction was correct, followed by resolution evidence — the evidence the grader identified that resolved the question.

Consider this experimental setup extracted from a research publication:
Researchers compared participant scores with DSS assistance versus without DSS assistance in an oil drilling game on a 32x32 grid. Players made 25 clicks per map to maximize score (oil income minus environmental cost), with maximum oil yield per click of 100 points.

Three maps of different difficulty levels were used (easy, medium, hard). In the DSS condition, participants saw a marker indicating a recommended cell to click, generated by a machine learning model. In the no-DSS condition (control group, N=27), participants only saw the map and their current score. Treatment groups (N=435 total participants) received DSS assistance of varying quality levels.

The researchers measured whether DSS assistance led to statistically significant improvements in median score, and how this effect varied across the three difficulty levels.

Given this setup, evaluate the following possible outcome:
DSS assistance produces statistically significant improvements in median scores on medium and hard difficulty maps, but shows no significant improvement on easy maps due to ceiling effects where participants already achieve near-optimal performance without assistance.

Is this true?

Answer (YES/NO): NO